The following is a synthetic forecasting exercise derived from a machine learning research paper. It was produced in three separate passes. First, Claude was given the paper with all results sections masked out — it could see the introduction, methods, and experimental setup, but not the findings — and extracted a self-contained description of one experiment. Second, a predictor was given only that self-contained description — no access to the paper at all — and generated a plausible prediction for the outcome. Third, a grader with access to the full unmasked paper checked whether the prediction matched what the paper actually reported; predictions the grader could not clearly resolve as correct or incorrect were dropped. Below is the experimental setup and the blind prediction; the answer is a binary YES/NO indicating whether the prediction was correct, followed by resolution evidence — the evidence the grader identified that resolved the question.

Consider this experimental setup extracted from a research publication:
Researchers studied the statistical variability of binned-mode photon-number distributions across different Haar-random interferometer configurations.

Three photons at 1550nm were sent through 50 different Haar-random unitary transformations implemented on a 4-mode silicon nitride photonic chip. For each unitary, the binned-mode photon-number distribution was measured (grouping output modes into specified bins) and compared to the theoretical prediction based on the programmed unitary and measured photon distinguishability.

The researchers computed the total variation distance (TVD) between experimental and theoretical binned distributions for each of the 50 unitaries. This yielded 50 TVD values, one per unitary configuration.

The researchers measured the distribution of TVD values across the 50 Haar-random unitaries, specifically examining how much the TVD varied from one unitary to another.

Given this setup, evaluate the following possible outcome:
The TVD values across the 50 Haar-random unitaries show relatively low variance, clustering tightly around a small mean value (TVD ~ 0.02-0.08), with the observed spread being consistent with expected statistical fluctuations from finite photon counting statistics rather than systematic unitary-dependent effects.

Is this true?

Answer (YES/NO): NO